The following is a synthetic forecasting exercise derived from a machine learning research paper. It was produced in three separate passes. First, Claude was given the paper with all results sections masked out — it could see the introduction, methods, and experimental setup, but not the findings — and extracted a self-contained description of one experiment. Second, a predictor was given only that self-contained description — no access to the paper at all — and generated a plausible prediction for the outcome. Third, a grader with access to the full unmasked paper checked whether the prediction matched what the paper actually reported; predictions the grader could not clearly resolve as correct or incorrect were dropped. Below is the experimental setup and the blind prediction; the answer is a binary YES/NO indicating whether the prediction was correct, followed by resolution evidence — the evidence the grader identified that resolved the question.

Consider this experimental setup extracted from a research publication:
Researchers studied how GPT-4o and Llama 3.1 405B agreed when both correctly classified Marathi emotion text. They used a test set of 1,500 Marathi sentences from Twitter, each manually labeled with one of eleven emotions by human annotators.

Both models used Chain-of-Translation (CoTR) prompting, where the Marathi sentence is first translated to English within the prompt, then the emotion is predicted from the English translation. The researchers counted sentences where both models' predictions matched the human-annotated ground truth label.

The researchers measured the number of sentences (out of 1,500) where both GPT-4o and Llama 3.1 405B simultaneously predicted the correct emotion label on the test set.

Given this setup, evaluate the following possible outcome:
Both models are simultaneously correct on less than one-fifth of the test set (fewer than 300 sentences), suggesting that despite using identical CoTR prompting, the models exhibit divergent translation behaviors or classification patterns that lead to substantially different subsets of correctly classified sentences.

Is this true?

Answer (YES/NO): NO